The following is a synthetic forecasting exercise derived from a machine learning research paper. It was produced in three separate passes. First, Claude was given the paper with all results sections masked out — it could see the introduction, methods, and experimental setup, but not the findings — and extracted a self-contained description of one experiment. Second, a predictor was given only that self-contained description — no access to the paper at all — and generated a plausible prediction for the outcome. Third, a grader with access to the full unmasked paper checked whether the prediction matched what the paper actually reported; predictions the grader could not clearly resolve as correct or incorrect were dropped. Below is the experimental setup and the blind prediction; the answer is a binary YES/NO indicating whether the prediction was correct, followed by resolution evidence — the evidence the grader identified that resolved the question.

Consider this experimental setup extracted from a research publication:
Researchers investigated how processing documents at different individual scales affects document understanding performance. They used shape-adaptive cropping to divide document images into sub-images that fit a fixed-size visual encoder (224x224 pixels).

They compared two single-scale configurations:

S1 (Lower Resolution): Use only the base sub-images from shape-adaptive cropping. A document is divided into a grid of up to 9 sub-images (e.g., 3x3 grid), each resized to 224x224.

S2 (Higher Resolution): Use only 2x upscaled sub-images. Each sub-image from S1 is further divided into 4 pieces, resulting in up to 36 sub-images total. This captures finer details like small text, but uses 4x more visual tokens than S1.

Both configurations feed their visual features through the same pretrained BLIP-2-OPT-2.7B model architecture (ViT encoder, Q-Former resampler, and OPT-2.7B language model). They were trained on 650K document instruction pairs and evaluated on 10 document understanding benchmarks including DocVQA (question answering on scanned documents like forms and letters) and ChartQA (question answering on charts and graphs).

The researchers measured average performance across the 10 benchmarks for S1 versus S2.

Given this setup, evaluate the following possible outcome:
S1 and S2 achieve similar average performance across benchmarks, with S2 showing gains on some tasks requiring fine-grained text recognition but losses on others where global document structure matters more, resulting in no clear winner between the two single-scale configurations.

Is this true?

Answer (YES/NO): NO